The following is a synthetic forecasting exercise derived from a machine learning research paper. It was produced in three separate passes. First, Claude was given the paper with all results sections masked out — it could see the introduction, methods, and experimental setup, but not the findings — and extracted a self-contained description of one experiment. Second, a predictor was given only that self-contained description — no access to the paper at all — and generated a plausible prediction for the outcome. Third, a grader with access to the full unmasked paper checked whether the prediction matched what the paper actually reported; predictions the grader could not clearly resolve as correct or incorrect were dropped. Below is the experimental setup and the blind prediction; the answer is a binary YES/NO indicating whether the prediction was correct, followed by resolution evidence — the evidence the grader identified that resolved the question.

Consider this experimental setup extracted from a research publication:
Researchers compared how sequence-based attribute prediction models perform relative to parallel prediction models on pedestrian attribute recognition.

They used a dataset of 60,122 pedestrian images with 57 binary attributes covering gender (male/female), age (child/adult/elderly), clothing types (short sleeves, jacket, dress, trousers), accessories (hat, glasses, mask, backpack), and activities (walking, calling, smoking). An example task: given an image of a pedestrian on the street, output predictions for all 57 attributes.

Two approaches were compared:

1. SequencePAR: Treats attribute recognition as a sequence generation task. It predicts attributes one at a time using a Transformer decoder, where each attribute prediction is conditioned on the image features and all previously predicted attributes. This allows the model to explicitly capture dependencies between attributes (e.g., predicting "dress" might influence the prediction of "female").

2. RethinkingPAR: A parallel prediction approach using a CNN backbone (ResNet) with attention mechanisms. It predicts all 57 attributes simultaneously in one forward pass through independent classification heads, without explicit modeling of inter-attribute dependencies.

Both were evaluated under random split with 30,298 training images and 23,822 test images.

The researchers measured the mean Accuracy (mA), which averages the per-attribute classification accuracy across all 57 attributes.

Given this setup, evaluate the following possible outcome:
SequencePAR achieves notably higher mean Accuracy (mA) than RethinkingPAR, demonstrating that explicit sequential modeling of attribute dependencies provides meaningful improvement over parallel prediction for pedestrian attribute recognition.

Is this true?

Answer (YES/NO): NO